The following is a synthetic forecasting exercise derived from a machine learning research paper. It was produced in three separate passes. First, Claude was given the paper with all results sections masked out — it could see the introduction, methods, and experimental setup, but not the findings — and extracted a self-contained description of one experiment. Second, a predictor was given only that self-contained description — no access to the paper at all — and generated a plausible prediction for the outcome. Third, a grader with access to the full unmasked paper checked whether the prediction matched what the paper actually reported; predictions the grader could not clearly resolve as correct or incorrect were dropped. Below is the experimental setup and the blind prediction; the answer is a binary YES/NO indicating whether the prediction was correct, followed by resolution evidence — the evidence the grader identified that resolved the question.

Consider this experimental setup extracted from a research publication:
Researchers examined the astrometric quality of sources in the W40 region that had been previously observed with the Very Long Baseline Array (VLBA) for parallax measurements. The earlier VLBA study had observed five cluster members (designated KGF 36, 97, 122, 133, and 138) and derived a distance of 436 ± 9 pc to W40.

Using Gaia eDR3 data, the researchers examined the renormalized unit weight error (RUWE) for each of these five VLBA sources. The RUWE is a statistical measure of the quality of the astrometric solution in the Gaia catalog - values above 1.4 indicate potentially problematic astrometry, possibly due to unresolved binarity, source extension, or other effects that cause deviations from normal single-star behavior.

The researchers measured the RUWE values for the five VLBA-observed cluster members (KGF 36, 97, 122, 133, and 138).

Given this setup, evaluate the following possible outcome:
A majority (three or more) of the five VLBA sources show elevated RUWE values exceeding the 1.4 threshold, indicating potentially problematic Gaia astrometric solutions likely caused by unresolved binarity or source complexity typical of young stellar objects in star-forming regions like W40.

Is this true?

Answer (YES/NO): YES